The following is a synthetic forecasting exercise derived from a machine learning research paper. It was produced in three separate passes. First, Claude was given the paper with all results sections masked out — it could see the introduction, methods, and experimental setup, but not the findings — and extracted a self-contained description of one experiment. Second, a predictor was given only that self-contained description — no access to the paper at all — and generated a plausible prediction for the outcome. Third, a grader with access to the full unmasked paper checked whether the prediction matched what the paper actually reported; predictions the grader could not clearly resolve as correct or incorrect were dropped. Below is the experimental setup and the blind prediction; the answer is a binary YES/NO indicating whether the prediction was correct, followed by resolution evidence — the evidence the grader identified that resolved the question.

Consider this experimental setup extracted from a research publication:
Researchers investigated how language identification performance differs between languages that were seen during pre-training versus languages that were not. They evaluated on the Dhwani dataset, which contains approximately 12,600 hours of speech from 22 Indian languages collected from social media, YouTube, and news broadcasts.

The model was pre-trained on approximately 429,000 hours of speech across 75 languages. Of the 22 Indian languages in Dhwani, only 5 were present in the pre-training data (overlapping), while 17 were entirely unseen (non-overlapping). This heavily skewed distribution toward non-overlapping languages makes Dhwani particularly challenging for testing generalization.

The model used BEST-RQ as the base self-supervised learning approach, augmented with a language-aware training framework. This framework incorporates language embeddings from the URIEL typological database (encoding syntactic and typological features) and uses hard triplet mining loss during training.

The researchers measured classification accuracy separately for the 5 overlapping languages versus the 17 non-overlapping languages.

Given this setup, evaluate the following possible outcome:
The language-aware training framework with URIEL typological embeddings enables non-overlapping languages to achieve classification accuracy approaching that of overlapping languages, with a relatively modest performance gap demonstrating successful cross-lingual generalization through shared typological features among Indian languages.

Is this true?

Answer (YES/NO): NO